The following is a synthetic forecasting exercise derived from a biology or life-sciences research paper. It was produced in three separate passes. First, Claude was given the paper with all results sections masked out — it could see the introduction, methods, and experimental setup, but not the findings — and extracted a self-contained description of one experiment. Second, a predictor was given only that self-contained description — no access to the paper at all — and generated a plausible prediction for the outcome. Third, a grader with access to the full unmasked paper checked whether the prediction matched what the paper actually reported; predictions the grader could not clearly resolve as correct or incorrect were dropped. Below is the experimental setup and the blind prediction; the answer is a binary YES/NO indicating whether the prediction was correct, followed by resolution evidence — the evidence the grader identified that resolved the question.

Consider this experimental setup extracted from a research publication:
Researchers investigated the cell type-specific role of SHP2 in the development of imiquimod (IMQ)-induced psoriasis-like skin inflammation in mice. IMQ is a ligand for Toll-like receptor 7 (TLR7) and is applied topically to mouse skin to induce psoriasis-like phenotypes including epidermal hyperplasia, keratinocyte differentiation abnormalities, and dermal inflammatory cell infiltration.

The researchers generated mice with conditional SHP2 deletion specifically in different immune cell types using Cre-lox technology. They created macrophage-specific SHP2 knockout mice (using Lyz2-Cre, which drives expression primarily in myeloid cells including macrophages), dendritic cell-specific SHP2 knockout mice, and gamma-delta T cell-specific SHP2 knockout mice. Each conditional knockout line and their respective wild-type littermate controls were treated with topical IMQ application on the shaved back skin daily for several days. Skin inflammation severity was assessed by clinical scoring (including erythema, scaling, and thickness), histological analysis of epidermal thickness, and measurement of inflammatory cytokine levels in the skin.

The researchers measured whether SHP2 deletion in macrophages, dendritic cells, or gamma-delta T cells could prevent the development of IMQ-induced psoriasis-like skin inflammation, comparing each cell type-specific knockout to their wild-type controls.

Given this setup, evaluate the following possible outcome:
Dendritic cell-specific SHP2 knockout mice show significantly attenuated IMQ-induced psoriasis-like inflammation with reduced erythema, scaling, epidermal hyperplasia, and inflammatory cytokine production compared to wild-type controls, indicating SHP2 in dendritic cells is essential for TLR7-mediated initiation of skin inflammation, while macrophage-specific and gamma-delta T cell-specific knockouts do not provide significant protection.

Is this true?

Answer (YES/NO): NO